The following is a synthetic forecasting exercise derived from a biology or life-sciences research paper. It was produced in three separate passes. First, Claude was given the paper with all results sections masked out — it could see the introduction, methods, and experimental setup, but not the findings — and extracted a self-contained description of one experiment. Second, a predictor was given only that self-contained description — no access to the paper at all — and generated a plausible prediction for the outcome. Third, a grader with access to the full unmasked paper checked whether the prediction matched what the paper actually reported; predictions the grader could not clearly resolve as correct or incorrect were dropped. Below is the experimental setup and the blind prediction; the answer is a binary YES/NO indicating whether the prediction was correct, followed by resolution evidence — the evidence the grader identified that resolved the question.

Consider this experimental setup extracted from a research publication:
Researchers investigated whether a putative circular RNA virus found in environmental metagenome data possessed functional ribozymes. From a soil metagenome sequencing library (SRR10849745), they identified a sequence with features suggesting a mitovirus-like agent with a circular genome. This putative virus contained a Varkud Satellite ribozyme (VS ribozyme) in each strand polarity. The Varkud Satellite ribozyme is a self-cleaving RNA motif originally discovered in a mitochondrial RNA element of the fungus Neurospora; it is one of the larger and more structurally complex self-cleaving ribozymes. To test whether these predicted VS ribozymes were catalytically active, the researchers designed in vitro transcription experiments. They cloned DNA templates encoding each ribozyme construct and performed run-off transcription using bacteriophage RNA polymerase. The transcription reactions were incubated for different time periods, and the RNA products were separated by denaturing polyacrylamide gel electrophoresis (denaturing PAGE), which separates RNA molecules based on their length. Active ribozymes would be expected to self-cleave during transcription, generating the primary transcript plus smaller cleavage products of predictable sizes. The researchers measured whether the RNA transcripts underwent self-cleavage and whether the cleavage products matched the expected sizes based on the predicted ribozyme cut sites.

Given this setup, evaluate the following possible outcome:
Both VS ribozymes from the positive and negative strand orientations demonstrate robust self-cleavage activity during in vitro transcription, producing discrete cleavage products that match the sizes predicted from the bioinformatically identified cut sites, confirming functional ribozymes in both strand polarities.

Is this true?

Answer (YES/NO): YES